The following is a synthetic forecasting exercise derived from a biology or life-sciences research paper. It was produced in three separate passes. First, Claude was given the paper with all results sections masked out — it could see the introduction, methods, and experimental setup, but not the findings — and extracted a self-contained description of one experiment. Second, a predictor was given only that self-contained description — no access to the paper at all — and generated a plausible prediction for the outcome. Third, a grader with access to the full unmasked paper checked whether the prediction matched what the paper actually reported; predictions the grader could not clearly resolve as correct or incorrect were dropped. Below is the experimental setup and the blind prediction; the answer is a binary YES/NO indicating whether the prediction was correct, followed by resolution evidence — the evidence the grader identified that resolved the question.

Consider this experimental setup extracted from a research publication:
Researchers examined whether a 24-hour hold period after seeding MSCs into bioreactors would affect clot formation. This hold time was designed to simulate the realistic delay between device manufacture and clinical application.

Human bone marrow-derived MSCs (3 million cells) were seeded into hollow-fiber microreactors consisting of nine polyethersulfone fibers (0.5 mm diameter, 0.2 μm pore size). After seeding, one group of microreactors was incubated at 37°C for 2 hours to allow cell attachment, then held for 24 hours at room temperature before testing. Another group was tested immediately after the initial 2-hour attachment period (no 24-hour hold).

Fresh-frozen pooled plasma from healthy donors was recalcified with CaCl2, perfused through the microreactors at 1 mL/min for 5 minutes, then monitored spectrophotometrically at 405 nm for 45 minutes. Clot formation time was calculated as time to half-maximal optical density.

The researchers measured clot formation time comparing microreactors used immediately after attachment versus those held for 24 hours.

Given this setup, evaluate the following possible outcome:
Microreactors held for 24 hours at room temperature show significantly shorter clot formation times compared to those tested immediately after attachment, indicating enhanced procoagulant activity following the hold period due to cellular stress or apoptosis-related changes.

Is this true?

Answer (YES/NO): NO